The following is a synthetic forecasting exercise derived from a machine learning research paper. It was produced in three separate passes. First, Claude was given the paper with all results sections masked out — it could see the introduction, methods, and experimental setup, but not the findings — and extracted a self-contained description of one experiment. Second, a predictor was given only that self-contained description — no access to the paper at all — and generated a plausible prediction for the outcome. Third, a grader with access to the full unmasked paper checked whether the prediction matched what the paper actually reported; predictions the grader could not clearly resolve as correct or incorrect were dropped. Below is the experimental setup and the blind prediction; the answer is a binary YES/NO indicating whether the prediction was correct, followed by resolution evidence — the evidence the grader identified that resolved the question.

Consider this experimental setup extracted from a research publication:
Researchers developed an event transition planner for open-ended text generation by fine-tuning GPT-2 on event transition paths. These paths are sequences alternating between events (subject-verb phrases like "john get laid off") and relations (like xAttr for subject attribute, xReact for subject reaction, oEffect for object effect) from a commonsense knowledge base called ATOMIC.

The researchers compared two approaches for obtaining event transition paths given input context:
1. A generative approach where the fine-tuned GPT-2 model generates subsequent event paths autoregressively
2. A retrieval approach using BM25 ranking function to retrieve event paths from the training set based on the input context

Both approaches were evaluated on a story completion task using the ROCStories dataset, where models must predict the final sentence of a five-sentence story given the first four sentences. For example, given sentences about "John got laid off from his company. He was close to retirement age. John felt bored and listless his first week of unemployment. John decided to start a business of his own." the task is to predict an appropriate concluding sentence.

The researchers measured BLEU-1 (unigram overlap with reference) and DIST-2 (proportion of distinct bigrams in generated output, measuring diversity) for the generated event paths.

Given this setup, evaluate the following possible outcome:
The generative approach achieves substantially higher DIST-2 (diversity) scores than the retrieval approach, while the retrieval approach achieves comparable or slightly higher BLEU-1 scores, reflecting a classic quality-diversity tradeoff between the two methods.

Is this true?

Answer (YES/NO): NO